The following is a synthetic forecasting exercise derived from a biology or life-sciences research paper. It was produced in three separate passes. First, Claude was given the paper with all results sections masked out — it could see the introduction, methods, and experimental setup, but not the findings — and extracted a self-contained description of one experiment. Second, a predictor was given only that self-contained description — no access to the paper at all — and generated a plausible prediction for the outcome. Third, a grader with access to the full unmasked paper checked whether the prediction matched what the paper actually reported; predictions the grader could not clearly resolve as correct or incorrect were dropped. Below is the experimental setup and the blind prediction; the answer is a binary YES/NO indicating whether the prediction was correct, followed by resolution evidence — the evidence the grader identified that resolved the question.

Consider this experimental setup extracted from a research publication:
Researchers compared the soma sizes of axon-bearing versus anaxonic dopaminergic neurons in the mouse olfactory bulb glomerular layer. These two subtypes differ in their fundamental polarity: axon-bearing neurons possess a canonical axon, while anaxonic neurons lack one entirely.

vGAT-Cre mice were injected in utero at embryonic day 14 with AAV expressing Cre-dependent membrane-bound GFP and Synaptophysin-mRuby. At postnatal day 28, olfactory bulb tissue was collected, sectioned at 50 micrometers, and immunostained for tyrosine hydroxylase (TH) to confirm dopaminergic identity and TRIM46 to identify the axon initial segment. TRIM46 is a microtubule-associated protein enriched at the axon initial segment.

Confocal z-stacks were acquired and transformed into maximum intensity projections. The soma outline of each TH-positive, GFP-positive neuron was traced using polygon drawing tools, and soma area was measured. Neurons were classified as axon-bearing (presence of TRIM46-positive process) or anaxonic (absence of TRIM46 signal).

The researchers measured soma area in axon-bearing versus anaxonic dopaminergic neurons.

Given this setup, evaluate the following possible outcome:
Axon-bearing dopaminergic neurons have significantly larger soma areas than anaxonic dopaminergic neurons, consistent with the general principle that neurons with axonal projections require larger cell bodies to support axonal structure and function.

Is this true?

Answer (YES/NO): YES